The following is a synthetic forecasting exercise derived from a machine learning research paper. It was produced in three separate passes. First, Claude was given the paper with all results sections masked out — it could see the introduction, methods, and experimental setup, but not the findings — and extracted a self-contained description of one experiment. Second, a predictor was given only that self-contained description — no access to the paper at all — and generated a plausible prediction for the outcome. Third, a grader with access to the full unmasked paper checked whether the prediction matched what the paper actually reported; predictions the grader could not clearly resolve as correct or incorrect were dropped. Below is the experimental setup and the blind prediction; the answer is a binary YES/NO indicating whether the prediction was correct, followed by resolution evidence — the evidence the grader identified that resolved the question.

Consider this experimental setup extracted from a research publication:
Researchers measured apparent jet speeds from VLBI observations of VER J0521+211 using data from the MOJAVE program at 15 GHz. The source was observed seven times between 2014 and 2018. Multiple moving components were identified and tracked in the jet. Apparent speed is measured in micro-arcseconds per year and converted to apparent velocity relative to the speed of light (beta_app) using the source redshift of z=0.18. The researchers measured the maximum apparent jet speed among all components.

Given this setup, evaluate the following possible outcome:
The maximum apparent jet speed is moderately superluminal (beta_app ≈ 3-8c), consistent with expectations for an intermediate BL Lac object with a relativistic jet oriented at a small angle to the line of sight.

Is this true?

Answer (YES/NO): YES